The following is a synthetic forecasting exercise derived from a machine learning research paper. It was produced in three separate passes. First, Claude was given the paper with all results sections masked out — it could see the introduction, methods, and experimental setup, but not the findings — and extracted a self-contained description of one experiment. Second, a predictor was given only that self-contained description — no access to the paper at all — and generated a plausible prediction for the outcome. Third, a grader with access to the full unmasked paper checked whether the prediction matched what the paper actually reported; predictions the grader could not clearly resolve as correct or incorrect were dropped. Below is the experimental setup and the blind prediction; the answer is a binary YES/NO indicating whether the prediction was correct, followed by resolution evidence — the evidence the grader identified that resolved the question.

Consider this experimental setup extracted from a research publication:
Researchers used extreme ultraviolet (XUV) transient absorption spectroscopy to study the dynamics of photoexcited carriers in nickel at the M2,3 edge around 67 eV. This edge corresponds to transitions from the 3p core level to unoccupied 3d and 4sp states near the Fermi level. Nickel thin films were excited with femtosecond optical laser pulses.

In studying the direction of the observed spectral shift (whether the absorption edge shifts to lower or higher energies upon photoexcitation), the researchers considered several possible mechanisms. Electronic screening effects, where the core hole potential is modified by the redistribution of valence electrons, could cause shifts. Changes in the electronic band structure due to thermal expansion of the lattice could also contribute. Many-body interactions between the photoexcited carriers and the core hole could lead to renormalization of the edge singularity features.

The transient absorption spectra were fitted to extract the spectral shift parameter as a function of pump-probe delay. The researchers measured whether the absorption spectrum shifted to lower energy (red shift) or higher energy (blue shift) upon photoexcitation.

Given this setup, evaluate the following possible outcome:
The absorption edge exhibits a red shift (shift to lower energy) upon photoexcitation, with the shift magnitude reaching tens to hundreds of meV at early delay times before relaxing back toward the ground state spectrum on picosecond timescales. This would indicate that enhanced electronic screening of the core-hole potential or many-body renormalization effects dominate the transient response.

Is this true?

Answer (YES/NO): YES